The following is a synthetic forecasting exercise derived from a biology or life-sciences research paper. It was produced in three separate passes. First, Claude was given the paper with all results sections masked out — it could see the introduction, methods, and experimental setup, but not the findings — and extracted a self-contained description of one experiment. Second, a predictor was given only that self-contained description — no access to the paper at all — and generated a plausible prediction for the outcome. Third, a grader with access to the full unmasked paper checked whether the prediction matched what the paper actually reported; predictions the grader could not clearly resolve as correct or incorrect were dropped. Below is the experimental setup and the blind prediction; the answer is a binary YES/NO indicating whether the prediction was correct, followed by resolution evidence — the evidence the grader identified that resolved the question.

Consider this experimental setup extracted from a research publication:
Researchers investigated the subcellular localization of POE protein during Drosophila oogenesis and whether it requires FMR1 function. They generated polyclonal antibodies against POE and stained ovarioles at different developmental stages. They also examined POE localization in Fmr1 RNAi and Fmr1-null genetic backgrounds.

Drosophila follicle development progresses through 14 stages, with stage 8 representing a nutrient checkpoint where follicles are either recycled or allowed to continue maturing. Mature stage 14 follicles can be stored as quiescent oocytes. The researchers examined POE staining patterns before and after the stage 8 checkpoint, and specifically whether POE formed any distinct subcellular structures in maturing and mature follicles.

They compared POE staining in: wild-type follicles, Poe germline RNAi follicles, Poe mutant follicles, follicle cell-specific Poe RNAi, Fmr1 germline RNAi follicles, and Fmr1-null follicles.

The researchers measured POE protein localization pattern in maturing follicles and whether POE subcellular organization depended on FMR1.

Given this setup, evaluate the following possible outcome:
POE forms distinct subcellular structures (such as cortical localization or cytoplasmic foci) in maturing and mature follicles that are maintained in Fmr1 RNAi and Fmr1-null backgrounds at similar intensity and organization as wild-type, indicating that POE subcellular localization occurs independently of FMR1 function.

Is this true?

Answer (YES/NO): NO